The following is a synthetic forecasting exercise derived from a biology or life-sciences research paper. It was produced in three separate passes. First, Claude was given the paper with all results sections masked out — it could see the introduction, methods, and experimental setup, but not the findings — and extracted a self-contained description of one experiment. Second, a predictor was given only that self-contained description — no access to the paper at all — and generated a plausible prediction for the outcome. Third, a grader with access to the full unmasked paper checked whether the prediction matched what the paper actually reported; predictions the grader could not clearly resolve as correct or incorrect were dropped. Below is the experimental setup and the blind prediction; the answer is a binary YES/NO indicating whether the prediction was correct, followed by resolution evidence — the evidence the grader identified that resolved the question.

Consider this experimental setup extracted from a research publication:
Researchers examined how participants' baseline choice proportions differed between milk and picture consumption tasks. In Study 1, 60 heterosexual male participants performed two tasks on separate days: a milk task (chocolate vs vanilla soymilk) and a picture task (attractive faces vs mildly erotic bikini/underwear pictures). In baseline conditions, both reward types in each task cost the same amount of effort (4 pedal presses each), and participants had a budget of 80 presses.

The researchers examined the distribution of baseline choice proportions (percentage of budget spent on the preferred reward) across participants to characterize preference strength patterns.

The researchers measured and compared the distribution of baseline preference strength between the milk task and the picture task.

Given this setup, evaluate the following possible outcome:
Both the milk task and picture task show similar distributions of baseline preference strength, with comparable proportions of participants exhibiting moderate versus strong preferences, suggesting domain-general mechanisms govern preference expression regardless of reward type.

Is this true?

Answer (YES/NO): NO